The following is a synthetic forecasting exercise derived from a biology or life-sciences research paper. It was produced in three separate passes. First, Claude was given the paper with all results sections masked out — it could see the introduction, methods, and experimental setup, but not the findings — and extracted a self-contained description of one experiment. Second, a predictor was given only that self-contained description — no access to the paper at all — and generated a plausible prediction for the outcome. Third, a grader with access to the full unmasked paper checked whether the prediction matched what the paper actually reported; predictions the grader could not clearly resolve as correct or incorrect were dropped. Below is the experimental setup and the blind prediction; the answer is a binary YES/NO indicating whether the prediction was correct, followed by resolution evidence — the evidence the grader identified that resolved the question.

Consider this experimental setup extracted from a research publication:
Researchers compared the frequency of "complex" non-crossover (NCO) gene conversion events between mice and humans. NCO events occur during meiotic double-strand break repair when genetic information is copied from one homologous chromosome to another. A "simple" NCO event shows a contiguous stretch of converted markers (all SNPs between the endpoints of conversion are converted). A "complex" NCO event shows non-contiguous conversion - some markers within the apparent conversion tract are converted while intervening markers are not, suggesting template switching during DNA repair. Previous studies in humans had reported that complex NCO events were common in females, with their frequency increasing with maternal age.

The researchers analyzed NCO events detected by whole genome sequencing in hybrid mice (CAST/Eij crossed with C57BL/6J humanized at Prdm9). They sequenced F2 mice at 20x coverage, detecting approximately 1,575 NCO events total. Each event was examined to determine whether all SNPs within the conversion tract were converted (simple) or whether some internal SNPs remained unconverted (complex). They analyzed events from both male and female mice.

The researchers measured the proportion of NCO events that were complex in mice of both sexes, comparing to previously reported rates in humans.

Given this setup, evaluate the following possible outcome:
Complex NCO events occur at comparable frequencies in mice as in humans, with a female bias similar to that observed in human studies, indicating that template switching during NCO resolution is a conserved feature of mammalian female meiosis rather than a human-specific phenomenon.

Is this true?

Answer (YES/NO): NO